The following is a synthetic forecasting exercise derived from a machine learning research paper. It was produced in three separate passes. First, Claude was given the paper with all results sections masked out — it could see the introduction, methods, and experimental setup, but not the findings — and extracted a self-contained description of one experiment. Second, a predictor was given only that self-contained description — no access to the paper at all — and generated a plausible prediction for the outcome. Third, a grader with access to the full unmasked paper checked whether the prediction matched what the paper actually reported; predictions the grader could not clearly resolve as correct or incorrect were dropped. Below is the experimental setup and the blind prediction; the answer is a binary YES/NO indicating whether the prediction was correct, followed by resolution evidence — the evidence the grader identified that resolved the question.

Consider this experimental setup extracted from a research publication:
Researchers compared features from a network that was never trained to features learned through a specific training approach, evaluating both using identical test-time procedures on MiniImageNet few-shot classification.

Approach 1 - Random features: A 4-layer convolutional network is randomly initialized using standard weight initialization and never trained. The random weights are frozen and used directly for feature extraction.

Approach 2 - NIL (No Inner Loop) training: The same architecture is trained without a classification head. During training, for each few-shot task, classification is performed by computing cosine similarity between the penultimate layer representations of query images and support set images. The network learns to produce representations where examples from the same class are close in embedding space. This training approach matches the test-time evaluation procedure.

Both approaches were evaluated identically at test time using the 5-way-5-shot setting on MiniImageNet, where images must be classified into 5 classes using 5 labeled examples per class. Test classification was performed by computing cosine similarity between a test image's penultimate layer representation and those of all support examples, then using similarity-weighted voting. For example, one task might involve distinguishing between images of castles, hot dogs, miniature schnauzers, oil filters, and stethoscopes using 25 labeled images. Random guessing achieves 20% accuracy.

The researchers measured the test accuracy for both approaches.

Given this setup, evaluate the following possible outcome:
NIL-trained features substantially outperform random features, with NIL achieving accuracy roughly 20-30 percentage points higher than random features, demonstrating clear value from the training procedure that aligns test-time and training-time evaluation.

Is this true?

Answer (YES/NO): NO